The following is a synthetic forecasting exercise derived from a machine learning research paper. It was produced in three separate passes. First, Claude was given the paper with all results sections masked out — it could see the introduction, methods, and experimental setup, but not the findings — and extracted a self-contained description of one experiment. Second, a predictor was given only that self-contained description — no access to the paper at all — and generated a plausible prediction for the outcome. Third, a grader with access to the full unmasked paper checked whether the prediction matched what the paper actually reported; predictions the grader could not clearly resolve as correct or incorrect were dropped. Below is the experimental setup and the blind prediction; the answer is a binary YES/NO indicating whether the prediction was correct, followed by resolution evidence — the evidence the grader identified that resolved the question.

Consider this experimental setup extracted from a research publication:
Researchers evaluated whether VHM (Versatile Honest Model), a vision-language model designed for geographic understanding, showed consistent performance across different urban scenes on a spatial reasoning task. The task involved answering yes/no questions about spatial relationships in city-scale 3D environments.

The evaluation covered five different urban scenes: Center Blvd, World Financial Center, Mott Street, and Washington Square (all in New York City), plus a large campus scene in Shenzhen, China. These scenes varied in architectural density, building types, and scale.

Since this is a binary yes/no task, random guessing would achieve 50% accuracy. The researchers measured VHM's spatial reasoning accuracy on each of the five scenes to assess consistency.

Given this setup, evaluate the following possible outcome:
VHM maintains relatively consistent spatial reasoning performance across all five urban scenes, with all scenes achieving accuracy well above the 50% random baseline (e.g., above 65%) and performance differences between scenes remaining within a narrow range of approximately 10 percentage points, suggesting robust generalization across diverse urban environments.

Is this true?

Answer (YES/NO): NO